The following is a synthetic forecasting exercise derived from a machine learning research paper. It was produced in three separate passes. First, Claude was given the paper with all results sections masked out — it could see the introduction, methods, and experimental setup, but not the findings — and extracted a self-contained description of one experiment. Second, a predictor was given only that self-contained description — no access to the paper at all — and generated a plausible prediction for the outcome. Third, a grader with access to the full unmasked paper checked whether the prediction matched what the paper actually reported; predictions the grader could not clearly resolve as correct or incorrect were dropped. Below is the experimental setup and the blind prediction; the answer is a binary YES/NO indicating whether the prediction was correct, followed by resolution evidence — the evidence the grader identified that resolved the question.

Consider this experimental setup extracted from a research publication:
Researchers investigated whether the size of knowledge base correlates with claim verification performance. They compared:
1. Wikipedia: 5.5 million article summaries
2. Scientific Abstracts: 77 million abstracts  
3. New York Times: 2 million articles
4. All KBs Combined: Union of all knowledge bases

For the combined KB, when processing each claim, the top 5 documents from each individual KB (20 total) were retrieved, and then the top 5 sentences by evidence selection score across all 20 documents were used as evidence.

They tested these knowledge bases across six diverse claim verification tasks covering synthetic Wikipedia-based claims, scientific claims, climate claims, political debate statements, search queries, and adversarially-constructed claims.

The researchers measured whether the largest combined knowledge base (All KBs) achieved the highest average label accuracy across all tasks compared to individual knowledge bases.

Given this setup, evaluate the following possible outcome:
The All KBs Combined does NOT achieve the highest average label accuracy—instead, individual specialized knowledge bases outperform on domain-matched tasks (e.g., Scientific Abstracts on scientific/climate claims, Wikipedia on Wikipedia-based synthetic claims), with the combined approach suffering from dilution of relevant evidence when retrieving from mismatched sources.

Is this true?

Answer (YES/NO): NO